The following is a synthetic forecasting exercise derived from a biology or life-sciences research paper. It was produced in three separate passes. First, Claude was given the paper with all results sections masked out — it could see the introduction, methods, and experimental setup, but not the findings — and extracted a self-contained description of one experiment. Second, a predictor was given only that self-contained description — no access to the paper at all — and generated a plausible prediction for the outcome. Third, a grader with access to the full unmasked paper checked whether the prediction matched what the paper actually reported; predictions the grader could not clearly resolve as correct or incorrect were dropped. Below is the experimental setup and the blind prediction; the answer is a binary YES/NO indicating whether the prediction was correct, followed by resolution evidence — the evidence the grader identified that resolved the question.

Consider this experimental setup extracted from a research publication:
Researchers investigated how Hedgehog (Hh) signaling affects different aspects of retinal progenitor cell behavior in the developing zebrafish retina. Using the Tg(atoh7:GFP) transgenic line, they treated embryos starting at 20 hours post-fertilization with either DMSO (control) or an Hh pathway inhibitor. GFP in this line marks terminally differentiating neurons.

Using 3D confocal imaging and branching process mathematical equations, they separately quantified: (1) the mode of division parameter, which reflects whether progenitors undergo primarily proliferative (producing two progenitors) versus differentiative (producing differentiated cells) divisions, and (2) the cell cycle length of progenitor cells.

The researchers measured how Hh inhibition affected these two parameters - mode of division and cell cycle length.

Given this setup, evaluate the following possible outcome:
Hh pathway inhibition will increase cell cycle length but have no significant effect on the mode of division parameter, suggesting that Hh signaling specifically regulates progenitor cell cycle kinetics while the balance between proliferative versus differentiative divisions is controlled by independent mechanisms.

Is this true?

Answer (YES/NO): NO